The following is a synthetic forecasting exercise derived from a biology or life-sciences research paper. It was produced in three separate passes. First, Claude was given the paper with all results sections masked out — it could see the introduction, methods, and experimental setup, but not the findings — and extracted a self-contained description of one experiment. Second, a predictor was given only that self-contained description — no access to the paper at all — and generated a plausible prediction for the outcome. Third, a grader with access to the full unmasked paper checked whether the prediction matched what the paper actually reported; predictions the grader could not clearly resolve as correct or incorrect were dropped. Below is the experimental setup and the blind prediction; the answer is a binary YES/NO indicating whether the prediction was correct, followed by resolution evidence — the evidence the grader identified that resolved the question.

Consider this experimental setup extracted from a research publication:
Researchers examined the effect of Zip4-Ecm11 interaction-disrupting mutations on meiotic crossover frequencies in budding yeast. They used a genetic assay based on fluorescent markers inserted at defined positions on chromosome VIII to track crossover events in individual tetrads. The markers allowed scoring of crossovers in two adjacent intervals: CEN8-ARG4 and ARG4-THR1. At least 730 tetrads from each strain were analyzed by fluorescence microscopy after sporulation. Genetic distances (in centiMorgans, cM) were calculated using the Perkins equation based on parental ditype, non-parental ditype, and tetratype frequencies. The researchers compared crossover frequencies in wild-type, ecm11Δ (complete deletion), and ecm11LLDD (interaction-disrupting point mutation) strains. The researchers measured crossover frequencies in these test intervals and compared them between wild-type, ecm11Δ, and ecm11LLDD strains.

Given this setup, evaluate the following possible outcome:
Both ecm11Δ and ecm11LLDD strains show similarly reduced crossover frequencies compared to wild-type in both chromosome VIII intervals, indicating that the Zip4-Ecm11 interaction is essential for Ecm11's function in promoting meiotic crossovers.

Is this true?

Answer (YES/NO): NO